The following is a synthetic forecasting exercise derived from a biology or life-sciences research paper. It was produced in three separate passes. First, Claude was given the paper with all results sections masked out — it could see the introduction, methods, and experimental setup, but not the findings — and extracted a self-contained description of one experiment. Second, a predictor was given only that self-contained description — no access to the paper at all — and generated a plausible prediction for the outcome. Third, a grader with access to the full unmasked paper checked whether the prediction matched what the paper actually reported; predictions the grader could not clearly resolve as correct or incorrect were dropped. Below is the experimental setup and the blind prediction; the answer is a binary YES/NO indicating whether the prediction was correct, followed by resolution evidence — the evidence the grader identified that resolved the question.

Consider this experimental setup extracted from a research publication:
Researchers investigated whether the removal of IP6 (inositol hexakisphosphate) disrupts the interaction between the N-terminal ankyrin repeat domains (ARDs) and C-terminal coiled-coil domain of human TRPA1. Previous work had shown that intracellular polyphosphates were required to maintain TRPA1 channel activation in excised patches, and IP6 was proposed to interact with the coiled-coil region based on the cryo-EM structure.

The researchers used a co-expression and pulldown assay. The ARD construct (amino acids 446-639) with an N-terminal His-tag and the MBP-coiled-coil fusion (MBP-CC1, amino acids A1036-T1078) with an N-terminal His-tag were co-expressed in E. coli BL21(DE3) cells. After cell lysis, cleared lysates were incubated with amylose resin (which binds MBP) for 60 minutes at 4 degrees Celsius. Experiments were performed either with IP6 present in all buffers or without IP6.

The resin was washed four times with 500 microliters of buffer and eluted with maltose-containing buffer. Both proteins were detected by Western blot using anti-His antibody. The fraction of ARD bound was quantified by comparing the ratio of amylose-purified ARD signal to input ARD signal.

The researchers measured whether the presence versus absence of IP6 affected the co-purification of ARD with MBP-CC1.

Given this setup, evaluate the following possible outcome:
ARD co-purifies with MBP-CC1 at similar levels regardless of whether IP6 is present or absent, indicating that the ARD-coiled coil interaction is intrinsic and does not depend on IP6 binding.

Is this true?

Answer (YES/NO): YES